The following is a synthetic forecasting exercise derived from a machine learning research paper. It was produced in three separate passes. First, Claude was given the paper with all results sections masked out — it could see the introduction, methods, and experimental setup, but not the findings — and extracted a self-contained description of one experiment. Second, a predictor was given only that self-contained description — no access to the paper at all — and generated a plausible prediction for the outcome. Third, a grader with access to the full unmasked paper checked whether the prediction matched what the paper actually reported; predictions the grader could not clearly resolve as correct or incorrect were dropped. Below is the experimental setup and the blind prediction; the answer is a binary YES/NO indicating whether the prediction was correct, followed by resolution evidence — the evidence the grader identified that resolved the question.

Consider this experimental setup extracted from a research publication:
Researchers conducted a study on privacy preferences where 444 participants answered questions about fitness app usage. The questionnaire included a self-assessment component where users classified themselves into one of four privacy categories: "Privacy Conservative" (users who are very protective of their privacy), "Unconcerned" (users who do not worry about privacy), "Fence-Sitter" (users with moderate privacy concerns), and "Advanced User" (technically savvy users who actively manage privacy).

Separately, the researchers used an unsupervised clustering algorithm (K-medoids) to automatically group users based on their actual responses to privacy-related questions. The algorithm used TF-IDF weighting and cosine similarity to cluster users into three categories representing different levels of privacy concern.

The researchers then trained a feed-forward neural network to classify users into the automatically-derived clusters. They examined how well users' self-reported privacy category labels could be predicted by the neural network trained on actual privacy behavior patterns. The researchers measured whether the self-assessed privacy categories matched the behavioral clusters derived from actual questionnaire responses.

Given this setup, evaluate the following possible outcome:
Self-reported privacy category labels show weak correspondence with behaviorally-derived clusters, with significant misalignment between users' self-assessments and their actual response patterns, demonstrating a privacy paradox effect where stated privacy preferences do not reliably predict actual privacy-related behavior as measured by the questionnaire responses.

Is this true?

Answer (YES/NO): YES